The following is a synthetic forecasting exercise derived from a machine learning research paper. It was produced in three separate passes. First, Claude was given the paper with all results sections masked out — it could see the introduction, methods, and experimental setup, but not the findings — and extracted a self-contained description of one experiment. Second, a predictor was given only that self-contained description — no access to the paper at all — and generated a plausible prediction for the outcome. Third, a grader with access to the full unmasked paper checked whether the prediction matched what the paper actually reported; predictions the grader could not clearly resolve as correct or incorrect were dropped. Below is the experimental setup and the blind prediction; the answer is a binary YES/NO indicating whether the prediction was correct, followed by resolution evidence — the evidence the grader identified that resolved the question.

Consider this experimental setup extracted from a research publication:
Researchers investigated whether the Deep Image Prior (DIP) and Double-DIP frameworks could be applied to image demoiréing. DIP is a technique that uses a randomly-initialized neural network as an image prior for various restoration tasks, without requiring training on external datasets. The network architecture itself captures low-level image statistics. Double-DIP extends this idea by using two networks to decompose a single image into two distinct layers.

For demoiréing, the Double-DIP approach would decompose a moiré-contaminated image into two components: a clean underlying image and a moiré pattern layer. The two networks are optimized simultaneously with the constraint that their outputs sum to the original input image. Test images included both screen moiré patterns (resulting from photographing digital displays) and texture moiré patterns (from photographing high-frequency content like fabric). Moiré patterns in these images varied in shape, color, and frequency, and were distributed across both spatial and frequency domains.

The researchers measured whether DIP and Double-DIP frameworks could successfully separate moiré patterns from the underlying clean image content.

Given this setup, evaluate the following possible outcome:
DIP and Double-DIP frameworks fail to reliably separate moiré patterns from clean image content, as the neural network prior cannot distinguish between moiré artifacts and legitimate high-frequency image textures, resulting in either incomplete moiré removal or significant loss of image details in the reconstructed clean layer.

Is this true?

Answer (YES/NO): NO